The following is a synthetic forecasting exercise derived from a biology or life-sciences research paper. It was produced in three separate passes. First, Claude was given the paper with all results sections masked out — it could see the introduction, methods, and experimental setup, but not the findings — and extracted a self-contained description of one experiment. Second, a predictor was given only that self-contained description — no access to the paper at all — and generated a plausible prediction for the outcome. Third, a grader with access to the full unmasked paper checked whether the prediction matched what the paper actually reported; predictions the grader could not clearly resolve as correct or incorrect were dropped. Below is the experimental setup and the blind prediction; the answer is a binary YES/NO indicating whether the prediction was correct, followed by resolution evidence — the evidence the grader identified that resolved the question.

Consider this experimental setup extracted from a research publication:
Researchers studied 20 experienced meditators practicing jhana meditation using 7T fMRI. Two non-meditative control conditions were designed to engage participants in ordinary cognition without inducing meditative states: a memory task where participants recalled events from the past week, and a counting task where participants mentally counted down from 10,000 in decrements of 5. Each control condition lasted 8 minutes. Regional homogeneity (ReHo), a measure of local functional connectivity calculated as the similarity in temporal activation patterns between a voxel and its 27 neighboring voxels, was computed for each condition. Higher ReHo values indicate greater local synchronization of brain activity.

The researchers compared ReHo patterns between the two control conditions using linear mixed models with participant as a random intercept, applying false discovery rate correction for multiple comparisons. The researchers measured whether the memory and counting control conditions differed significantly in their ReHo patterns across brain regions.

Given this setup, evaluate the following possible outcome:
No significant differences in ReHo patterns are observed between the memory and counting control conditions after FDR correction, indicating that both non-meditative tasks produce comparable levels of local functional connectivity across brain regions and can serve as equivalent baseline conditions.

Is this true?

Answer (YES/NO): YES